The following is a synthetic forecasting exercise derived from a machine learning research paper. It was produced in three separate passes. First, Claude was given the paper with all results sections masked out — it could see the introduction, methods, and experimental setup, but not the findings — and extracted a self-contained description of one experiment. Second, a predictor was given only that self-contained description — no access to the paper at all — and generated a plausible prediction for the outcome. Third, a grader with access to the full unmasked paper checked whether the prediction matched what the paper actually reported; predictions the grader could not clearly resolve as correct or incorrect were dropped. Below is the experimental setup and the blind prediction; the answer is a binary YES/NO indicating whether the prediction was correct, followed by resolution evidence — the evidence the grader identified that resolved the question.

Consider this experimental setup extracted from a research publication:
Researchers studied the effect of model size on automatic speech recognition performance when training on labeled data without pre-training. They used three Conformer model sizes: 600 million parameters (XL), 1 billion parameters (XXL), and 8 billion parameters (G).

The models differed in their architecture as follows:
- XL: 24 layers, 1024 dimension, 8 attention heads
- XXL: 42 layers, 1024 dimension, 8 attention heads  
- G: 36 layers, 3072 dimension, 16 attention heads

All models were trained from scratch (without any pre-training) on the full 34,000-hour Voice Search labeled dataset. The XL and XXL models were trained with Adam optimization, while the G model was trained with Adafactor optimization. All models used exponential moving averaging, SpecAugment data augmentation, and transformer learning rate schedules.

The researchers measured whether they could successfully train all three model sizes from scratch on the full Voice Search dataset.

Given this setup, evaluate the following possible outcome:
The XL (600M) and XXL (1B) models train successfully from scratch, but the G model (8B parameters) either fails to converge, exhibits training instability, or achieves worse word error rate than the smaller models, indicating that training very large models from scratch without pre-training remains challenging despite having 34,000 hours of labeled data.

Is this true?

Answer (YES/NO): YES